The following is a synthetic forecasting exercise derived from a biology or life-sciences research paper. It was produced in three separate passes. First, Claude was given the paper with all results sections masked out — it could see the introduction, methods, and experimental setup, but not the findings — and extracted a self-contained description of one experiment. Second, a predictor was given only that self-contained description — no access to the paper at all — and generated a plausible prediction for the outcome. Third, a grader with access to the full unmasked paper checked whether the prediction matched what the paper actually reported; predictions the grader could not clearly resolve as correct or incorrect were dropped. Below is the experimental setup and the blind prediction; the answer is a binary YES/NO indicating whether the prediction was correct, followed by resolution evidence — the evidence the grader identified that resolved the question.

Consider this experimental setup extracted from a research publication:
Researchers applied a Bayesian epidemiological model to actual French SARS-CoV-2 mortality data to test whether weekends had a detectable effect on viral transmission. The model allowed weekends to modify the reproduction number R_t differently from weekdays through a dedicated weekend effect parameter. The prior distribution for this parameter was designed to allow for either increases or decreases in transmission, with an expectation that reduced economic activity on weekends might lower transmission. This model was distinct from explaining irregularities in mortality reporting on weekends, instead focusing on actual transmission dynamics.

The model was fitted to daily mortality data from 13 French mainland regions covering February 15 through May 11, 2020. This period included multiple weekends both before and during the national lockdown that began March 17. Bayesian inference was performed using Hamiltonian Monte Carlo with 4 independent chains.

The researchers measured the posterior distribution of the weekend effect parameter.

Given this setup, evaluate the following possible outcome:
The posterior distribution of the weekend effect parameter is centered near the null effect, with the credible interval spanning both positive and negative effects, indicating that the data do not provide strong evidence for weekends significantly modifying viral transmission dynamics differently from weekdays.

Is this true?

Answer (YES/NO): YES